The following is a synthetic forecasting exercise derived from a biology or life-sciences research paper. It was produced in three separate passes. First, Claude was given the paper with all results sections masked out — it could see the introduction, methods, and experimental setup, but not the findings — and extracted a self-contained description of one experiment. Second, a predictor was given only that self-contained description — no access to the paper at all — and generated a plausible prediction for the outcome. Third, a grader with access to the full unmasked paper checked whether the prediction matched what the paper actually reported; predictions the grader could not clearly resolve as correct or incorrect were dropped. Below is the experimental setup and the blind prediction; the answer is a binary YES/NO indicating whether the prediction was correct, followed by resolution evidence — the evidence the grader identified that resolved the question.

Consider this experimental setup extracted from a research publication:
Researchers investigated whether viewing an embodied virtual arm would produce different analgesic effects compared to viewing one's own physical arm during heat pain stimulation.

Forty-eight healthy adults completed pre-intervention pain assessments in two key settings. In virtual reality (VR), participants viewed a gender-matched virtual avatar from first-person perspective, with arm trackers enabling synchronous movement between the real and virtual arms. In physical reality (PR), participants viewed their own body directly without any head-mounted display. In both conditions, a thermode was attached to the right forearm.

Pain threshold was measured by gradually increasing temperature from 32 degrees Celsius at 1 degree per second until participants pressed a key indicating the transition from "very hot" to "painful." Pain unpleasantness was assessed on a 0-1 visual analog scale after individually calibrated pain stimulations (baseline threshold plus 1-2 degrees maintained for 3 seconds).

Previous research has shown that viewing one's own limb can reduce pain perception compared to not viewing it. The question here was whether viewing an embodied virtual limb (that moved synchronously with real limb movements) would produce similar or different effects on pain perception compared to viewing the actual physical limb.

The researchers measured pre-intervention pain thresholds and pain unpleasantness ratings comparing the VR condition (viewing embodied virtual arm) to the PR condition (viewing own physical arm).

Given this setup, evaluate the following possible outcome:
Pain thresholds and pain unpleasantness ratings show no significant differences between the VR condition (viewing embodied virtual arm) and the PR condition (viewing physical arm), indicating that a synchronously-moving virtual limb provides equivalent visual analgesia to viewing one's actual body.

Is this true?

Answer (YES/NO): YES